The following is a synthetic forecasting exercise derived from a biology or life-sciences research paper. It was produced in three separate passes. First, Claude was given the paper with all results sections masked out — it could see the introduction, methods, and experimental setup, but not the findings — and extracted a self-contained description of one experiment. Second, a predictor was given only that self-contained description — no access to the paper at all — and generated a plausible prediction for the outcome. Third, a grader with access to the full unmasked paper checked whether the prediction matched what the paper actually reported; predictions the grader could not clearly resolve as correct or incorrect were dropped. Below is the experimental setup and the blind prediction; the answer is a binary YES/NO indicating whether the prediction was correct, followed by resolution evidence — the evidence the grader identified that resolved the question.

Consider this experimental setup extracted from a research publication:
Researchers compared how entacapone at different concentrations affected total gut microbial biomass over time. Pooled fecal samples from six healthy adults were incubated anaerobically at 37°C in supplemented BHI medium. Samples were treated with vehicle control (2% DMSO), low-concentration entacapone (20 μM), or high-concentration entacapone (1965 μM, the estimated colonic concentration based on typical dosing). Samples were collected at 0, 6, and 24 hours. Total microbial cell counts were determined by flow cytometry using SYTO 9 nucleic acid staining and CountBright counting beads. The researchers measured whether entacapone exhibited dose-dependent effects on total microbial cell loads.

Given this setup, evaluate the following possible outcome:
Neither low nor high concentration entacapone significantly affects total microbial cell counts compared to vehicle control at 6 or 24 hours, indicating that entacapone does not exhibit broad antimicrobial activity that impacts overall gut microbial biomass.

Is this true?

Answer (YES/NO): NO